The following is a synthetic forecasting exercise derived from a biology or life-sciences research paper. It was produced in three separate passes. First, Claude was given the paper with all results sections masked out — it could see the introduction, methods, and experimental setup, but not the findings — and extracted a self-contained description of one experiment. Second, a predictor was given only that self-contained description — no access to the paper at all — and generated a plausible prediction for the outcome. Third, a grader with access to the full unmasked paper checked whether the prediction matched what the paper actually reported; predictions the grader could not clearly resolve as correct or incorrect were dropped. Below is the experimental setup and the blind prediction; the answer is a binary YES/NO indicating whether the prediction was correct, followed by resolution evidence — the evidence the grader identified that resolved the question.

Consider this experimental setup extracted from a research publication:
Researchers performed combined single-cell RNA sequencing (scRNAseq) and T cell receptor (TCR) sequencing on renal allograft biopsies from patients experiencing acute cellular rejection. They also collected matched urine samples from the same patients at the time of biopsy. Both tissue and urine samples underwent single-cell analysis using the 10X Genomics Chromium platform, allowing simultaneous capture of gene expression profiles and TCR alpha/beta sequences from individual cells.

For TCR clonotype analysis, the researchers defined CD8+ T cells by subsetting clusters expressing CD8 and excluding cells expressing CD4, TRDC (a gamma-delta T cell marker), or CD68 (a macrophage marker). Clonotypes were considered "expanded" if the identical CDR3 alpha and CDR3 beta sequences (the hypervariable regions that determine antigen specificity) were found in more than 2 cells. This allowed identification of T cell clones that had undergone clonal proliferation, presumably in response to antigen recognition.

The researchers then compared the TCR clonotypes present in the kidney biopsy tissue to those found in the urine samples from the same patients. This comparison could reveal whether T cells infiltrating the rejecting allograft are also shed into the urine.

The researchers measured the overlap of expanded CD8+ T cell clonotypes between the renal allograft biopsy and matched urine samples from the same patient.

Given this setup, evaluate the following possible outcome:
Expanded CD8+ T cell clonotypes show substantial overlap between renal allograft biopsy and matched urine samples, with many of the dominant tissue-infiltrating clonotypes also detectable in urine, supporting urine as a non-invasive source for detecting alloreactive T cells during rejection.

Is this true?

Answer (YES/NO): YES